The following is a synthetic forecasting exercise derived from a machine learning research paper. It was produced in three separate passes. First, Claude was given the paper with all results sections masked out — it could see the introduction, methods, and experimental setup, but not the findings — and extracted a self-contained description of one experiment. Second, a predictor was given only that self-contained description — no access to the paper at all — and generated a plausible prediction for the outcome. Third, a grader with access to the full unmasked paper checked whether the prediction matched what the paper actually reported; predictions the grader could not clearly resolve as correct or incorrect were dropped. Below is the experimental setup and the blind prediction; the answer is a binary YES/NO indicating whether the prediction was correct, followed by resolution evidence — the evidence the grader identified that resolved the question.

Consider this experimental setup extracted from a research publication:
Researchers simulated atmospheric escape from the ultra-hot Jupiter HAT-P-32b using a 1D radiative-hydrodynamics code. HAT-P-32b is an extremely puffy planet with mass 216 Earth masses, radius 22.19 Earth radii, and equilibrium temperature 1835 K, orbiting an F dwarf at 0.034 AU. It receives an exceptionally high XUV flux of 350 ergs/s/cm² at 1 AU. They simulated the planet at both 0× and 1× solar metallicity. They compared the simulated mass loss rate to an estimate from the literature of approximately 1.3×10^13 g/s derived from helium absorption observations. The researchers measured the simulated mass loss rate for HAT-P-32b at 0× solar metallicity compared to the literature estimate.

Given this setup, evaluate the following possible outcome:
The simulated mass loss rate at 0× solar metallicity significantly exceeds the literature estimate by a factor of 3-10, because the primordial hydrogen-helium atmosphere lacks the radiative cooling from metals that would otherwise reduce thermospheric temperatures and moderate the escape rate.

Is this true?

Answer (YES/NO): NO